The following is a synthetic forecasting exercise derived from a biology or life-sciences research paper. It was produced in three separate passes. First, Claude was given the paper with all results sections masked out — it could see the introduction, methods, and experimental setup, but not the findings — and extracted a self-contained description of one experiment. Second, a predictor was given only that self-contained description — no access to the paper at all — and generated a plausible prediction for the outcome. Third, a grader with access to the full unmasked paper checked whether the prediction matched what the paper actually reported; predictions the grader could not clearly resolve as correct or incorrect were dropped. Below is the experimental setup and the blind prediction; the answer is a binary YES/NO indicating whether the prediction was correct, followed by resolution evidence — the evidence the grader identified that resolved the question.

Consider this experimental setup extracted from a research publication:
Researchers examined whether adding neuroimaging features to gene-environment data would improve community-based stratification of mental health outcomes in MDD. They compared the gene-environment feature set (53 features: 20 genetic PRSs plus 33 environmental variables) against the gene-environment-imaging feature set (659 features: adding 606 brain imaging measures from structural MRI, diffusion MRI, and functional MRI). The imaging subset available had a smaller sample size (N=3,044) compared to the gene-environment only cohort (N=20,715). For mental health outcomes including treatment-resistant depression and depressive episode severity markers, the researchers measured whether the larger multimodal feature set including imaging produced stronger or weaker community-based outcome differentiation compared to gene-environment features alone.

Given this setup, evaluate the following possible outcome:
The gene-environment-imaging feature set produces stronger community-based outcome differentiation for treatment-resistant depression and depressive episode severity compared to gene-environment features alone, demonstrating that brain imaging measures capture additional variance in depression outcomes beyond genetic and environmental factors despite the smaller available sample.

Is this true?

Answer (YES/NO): NO